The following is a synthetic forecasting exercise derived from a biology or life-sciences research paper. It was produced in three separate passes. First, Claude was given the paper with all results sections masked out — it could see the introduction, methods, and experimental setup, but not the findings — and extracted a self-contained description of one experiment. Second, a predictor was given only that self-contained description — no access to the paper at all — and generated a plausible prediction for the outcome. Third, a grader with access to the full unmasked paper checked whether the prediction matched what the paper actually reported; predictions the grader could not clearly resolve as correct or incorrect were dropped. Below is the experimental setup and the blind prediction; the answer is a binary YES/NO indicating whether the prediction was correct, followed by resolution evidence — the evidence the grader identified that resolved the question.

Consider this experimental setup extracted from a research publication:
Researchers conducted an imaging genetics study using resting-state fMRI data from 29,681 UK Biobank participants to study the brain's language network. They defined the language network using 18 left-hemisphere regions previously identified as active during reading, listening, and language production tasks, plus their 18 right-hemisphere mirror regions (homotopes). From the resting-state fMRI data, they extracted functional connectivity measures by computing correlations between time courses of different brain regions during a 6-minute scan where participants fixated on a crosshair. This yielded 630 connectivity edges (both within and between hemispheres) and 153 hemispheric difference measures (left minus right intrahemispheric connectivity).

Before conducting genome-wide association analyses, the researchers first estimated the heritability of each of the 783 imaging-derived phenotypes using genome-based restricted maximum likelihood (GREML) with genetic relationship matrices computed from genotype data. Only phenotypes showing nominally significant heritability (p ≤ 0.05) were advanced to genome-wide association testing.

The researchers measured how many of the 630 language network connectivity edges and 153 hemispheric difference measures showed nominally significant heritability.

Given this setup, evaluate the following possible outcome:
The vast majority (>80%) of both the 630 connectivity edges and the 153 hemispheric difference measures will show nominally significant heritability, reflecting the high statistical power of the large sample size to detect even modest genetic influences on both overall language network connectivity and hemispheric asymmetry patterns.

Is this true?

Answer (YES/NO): NO